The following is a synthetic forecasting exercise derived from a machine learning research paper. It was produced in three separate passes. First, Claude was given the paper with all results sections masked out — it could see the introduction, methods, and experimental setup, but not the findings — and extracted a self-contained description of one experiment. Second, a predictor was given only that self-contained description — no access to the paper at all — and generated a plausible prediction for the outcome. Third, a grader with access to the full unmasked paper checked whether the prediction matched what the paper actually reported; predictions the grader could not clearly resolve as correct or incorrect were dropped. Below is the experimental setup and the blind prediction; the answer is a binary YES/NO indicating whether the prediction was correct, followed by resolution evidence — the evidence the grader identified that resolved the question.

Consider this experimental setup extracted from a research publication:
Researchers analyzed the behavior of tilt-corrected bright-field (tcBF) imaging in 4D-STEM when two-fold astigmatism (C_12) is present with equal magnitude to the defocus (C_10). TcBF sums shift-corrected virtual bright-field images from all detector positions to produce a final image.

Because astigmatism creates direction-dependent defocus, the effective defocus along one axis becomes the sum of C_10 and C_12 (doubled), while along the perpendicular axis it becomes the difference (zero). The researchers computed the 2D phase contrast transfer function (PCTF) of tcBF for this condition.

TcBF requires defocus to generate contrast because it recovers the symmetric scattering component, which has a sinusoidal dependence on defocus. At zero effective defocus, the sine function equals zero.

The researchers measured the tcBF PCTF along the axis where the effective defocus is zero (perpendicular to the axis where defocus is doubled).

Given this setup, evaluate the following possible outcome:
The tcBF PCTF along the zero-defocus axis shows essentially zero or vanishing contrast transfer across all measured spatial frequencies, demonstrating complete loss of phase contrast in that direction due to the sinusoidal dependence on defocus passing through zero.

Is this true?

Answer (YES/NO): YES